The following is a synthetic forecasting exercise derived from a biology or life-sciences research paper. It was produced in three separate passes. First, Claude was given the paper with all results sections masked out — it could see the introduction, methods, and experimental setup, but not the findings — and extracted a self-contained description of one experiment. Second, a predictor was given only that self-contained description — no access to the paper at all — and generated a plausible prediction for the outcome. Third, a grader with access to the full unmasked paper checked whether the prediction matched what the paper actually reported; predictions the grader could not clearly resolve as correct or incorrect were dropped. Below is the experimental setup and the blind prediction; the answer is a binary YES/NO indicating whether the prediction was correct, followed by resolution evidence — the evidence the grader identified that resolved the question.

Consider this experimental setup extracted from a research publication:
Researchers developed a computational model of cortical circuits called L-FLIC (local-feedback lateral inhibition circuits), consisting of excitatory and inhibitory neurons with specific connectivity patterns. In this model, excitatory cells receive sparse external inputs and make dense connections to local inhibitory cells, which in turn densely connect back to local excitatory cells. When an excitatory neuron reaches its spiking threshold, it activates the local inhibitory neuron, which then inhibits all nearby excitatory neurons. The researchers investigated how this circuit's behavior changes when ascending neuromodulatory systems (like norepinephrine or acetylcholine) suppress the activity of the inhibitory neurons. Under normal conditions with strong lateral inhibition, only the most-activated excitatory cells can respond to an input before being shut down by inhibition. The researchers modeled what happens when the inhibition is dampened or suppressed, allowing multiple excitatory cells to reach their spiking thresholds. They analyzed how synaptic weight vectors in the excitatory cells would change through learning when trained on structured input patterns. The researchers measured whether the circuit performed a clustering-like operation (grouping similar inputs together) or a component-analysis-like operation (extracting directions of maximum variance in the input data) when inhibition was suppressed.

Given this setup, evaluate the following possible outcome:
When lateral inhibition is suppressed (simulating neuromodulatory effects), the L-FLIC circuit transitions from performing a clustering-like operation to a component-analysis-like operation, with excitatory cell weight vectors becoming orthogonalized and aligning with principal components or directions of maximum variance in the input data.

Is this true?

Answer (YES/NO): YES